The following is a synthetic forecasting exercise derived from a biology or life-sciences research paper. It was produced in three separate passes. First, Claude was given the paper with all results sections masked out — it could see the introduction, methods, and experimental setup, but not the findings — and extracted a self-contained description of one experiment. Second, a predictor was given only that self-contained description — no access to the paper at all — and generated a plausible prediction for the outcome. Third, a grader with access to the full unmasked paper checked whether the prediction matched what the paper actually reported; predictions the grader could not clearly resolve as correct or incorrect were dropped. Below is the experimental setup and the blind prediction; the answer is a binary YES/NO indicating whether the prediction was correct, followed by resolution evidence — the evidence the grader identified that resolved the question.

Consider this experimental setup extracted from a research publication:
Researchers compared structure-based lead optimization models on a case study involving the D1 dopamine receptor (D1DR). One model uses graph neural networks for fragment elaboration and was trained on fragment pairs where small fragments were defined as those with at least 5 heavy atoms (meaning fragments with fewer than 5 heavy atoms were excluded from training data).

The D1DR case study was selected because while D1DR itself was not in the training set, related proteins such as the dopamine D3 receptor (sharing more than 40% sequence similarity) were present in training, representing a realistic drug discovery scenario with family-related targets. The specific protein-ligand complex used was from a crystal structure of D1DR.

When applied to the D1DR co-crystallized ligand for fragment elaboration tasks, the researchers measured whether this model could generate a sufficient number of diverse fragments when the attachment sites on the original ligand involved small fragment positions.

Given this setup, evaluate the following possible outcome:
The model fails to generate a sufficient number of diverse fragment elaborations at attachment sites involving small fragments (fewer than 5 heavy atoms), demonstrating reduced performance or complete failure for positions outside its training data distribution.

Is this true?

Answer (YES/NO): YES